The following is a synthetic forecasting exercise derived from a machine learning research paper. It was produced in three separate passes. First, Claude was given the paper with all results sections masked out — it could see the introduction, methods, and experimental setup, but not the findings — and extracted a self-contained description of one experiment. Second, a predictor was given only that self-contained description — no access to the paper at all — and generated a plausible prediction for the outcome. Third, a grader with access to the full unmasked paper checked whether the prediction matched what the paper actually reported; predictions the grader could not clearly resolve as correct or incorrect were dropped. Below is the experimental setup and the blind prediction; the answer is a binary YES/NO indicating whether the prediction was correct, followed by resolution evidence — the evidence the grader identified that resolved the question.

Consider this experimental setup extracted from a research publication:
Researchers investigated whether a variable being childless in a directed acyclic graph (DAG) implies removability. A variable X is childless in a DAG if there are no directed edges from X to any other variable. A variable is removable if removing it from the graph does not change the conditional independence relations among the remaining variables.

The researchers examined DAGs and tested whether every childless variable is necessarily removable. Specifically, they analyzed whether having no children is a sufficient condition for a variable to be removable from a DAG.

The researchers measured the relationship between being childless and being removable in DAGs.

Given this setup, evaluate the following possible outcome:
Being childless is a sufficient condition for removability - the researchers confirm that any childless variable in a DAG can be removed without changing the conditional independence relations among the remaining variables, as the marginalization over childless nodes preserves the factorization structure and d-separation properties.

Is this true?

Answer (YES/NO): YES